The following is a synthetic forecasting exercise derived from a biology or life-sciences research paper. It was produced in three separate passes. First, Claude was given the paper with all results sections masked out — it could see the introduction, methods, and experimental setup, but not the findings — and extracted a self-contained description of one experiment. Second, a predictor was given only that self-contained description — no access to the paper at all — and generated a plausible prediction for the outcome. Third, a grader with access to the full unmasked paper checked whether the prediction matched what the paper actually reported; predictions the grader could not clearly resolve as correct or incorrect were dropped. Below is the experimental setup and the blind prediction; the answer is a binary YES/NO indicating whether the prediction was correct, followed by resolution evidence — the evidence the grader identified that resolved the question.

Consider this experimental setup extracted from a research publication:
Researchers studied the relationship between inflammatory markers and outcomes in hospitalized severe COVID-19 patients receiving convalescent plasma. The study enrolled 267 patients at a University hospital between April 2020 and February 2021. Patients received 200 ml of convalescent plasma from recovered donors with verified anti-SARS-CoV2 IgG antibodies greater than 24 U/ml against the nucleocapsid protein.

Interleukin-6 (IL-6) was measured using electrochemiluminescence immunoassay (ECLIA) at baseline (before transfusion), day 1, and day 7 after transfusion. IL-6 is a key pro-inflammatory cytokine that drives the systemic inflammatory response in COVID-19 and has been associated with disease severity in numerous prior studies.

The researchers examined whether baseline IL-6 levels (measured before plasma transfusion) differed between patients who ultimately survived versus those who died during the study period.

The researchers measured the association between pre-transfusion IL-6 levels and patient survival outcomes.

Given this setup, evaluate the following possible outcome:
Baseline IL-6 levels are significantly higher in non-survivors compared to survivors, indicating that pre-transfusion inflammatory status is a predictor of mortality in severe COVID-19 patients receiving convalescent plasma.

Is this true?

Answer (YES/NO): YES